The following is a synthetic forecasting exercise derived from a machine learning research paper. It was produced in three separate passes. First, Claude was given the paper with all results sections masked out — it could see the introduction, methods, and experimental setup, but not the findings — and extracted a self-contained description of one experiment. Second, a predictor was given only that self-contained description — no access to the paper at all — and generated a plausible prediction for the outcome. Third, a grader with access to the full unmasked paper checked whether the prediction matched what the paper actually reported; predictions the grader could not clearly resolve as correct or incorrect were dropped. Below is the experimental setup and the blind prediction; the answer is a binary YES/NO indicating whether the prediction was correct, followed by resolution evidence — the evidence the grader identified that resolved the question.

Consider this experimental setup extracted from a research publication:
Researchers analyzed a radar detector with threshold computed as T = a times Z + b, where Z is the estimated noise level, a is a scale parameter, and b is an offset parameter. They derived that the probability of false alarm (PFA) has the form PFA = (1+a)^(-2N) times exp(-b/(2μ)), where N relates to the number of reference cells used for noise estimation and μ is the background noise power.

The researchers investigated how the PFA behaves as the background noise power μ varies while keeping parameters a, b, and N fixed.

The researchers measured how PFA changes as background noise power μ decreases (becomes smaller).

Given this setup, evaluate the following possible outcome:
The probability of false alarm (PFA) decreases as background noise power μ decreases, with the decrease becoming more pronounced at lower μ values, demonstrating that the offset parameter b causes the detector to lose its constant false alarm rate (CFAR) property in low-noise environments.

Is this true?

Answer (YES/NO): YES